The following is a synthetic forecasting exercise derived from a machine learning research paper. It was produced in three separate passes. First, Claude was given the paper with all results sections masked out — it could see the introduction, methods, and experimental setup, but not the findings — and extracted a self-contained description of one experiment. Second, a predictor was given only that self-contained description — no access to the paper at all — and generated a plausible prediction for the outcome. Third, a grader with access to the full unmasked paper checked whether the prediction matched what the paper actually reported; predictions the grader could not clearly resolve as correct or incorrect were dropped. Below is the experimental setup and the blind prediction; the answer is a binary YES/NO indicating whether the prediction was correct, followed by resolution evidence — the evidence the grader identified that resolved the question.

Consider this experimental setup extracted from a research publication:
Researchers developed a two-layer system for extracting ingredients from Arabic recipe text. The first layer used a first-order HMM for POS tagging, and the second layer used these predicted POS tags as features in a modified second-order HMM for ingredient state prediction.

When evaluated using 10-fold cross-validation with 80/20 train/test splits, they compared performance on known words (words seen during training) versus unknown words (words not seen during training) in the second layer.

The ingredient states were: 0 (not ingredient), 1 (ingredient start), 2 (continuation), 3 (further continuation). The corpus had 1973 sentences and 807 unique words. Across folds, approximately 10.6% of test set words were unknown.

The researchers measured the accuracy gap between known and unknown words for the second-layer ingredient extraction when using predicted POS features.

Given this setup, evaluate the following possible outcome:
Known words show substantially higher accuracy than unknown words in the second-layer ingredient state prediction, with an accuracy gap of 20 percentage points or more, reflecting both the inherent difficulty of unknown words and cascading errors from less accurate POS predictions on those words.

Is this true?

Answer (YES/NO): YES